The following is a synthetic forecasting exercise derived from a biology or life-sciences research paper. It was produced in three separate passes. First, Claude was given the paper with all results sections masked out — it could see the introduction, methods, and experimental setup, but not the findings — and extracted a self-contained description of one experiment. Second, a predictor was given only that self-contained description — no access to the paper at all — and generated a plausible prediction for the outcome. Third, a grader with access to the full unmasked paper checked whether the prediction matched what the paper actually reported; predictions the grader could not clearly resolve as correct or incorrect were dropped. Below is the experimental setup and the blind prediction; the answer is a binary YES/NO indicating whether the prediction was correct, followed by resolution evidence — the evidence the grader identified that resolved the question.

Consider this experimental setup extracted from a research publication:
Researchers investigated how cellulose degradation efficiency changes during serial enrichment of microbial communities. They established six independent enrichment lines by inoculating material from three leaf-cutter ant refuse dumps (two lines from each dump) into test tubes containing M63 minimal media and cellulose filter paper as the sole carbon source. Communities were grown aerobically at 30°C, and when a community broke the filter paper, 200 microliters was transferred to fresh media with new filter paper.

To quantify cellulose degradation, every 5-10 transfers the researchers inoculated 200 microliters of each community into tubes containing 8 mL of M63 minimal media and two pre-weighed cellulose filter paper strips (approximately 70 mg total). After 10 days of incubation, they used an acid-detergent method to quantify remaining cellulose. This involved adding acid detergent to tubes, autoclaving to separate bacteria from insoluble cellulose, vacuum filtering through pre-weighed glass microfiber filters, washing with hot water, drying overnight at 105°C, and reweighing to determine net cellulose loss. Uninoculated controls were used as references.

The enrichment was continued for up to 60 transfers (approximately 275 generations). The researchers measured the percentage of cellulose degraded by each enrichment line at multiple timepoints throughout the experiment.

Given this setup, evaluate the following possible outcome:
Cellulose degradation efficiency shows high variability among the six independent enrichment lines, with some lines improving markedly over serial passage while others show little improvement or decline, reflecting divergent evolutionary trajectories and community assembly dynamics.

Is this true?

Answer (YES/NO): YES